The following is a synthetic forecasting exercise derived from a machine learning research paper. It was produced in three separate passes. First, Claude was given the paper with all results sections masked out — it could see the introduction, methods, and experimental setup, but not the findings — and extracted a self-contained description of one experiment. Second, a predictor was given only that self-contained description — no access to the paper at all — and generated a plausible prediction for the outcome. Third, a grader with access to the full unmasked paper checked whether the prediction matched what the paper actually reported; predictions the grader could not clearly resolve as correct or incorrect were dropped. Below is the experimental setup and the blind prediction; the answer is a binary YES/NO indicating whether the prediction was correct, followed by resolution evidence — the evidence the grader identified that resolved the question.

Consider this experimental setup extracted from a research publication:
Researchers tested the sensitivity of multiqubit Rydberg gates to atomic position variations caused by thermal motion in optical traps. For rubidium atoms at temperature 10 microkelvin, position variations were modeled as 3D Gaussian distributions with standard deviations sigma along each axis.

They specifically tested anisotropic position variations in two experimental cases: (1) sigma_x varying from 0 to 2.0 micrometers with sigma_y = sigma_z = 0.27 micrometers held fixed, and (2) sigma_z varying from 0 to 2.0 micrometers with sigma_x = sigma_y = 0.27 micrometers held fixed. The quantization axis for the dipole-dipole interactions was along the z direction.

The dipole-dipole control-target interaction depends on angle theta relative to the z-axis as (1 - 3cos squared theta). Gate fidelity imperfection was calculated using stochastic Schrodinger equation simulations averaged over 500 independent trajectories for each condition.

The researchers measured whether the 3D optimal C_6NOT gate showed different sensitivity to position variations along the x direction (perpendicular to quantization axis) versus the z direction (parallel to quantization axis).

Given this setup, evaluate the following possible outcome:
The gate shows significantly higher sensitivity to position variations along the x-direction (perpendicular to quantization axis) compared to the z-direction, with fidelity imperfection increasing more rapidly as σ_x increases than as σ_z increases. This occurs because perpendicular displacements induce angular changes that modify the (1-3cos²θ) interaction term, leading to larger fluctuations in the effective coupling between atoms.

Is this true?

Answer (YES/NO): NO